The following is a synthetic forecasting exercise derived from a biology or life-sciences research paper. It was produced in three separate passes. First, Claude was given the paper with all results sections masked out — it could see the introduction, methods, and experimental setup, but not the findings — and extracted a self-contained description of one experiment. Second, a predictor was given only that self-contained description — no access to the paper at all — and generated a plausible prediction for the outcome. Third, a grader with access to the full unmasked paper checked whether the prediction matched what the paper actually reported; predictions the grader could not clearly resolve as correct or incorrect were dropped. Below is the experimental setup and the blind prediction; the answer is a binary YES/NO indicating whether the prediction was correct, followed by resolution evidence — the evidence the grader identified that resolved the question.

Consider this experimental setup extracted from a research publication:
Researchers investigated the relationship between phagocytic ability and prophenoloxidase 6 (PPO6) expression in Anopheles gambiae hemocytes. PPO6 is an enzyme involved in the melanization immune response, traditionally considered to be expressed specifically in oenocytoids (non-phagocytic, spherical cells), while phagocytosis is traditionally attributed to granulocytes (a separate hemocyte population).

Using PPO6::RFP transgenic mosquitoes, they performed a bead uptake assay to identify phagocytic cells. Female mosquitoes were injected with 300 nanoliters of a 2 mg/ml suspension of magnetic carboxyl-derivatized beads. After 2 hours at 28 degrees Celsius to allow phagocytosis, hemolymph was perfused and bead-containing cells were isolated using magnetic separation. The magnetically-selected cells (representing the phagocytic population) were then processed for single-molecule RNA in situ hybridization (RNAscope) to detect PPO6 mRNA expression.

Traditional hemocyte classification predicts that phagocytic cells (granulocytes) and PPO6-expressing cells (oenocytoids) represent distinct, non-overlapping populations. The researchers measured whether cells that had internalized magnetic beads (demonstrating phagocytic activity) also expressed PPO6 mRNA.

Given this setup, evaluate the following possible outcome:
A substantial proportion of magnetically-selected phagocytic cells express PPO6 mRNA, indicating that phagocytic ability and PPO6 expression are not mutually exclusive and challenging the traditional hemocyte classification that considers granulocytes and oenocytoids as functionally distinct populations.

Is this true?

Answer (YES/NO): YES